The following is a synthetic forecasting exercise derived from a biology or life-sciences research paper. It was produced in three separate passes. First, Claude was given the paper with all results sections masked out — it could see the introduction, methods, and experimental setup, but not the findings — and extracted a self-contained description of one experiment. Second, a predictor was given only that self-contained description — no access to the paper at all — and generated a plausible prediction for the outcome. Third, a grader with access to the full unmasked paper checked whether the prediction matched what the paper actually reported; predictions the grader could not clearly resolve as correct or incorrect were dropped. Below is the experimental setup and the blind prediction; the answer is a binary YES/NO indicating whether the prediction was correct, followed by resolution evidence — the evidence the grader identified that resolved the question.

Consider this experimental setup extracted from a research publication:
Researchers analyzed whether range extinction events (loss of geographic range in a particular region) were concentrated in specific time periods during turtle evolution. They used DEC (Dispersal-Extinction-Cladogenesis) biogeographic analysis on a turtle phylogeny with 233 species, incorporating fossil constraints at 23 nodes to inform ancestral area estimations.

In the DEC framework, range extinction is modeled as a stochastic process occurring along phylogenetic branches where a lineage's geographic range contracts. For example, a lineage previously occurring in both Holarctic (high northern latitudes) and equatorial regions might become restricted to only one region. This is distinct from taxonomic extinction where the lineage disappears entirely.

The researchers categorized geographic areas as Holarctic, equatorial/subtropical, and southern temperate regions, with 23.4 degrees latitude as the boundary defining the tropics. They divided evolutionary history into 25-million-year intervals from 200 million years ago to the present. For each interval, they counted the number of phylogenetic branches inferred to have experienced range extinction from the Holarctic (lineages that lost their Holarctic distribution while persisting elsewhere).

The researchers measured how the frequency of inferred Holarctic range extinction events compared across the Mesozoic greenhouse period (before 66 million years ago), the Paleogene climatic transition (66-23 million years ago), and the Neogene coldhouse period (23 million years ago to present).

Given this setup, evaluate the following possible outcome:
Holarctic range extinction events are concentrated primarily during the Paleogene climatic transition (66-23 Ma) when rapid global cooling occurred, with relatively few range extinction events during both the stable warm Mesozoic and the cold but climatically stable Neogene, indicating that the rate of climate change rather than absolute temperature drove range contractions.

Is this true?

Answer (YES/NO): NO